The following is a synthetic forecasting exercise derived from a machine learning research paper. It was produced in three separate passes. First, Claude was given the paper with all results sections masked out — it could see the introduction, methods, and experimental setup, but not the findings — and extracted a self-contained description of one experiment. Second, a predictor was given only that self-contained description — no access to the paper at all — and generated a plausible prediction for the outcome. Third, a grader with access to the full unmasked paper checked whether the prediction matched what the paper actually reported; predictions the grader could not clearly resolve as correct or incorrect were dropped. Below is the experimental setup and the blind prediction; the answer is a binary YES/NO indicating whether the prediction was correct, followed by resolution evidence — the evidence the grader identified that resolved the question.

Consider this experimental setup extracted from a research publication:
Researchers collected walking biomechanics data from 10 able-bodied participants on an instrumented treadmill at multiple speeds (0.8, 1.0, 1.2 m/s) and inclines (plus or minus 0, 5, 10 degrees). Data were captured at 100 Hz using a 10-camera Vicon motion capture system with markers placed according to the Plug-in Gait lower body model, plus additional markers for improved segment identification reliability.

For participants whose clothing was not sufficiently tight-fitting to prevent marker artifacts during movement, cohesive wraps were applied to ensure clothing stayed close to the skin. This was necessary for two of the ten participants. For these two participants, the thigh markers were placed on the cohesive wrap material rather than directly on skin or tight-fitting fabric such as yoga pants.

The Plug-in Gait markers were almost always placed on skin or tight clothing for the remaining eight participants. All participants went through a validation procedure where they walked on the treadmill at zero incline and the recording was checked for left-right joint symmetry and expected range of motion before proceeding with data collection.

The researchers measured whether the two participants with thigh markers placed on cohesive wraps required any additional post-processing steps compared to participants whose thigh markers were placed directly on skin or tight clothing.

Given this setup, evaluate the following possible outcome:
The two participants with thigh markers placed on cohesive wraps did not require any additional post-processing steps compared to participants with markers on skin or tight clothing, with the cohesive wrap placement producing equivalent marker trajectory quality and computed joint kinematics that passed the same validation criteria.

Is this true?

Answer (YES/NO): NO